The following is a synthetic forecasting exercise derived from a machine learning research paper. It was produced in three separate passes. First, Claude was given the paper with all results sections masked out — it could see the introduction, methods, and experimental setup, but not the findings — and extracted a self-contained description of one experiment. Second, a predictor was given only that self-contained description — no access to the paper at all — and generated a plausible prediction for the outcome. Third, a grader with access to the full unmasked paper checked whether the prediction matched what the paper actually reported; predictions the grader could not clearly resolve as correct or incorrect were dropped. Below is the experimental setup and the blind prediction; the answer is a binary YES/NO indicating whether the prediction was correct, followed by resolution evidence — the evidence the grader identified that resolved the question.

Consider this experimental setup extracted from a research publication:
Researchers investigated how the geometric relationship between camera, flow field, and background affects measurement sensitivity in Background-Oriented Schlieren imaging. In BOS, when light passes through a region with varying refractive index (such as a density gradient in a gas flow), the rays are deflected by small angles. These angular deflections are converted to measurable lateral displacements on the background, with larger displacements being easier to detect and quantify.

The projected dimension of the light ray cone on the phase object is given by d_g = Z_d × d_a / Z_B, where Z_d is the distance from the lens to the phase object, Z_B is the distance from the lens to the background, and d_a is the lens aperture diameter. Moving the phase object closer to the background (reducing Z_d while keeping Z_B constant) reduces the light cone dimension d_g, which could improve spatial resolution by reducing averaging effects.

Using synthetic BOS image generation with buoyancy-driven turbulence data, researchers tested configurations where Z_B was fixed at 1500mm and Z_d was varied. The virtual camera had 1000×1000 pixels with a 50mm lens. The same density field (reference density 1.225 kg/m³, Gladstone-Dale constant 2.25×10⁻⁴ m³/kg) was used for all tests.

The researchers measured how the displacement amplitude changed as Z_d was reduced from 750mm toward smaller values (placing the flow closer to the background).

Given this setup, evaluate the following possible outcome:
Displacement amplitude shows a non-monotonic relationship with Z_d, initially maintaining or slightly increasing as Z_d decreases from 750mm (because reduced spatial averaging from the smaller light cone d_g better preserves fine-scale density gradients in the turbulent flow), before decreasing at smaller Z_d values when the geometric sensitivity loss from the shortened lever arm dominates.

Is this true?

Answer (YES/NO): NO